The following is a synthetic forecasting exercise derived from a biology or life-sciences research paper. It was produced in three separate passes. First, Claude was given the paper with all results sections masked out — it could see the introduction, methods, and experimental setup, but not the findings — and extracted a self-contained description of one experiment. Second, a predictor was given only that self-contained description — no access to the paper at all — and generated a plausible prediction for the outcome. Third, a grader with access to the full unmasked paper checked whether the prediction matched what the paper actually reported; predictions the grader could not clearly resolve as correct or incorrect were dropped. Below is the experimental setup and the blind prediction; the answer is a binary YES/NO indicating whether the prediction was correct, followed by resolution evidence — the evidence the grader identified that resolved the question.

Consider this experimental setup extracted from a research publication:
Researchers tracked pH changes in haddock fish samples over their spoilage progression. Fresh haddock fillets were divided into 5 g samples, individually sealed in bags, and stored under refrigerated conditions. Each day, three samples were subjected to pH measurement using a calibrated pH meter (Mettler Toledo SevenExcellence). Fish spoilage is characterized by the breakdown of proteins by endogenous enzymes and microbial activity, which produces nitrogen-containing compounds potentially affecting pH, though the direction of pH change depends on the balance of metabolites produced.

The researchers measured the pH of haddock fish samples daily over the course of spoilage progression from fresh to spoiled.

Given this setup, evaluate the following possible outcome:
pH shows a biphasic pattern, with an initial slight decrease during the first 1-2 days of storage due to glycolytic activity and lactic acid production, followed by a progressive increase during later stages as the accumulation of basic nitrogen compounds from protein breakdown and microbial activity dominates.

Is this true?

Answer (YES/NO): NO